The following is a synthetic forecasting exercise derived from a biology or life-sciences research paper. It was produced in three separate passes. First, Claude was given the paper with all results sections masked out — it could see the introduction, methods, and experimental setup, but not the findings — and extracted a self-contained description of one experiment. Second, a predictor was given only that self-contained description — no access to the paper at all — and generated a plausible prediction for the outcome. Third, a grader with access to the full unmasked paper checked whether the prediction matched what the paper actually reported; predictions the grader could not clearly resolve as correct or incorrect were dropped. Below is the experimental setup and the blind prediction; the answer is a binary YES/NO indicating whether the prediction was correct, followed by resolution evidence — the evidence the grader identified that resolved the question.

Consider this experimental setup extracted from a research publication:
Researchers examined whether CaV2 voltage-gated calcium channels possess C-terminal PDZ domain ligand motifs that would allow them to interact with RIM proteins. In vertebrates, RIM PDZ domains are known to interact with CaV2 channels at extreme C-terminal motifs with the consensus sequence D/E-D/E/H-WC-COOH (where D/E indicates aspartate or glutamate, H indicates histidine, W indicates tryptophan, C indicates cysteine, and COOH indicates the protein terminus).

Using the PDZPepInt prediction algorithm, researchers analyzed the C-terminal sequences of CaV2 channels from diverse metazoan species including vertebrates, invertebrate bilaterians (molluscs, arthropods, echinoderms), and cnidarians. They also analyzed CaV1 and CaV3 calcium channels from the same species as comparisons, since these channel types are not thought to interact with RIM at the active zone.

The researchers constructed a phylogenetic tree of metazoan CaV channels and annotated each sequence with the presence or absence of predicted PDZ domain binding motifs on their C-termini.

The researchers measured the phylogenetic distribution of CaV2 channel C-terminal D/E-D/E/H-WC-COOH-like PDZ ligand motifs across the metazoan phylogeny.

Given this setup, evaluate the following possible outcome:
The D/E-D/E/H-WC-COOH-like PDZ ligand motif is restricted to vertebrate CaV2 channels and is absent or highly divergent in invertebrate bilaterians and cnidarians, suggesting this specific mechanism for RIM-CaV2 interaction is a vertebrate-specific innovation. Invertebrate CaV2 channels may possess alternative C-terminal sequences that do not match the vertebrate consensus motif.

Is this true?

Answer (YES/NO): NO